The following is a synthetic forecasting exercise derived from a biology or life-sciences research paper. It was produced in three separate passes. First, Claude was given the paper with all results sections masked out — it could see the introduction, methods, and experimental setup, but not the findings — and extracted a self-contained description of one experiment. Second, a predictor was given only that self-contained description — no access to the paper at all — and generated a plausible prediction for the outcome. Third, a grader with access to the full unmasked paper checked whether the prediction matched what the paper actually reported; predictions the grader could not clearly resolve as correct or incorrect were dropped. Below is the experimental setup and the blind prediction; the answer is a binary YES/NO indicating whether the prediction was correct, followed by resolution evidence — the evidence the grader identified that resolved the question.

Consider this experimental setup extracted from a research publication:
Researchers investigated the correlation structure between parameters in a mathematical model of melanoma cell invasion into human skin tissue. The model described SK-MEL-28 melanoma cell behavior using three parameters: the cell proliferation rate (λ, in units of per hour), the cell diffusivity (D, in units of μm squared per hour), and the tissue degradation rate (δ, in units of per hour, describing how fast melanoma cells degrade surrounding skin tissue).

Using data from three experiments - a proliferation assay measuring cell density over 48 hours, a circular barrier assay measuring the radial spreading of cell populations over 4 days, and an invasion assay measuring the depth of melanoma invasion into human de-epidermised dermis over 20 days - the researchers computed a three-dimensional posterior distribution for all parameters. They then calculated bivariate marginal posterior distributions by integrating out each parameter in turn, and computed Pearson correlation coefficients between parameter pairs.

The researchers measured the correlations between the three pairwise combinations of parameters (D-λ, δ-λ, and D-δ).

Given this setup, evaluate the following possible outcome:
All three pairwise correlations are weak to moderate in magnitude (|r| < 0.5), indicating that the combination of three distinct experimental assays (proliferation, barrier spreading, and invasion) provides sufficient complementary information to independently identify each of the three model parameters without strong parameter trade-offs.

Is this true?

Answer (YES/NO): NO